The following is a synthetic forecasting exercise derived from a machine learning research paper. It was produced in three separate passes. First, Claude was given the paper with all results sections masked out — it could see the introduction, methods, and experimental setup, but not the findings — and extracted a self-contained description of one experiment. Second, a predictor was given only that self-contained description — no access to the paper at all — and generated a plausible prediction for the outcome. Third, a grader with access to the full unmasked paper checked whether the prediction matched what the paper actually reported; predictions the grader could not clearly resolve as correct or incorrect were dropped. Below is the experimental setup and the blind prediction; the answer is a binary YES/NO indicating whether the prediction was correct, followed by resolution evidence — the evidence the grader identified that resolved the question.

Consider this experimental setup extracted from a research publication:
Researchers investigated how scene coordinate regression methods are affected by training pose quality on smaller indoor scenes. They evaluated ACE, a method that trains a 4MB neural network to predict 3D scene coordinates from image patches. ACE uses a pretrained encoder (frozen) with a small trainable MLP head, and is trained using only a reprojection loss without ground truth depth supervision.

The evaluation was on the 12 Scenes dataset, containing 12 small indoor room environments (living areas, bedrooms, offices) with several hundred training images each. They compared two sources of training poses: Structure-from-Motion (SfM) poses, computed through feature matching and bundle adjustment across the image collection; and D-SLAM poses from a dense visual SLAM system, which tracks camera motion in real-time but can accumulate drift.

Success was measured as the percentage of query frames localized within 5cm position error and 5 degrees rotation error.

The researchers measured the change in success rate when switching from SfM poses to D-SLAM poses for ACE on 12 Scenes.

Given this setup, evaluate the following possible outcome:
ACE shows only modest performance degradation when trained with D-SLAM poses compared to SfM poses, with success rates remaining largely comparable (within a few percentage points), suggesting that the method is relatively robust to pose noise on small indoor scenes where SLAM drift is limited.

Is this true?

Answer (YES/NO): YES